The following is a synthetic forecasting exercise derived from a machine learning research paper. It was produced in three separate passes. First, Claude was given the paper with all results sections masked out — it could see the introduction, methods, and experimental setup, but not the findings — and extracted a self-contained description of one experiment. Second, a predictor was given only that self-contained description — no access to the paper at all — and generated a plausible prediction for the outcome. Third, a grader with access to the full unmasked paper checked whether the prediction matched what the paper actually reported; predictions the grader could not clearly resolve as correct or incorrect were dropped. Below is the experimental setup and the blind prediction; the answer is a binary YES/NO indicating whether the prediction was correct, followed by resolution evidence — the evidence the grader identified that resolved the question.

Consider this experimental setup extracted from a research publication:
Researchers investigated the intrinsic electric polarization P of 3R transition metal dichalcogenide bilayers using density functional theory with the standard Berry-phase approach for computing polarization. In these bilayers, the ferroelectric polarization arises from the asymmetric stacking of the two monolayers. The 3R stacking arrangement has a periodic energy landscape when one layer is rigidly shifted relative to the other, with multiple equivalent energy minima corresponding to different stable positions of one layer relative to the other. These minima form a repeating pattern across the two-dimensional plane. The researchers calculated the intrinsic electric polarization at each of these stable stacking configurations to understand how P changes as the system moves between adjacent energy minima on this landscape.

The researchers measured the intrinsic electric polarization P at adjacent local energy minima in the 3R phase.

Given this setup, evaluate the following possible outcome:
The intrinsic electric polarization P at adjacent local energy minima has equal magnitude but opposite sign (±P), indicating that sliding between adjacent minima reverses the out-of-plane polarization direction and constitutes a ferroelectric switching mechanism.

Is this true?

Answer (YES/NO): YES